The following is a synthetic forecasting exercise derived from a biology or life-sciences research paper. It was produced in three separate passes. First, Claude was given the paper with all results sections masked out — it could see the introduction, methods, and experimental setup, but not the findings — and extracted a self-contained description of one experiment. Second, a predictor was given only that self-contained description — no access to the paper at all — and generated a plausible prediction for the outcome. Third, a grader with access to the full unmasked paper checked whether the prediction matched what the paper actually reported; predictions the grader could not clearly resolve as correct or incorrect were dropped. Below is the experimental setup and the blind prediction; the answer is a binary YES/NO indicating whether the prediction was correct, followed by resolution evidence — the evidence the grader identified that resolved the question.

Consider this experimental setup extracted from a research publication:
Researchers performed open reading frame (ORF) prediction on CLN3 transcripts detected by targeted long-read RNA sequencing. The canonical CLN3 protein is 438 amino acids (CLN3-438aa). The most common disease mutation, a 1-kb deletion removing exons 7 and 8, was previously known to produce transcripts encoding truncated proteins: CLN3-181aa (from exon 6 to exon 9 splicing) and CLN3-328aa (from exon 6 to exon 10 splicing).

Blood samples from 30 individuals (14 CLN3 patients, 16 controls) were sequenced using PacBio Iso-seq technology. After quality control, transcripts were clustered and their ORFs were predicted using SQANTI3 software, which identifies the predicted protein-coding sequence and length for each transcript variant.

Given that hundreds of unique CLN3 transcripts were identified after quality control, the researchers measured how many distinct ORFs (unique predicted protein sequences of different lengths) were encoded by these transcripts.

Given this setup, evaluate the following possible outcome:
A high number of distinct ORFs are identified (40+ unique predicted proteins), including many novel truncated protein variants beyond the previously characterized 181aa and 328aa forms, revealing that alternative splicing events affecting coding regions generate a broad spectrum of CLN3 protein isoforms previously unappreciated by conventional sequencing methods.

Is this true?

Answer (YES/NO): NO